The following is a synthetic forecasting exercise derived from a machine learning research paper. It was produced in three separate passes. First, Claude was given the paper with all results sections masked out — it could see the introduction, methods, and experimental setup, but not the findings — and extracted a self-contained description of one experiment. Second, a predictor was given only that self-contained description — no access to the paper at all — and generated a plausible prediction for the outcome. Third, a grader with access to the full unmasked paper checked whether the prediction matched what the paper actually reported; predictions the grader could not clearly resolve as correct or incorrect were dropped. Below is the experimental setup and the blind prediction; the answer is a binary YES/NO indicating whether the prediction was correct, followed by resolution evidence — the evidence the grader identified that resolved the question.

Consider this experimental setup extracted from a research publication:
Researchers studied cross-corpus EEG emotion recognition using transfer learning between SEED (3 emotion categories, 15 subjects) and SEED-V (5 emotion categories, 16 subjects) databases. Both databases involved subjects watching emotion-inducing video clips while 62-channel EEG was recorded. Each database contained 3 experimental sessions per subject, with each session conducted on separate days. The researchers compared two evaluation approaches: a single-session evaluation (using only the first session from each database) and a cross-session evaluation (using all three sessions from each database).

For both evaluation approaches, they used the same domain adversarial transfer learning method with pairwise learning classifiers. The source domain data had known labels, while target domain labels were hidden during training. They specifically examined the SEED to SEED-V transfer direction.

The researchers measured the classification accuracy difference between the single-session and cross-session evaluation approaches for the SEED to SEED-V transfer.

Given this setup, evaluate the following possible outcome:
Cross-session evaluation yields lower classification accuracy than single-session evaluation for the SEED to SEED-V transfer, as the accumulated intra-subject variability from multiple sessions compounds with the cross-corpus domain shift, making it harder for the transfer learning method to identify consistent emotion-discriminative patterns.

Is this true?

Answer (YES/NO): NO